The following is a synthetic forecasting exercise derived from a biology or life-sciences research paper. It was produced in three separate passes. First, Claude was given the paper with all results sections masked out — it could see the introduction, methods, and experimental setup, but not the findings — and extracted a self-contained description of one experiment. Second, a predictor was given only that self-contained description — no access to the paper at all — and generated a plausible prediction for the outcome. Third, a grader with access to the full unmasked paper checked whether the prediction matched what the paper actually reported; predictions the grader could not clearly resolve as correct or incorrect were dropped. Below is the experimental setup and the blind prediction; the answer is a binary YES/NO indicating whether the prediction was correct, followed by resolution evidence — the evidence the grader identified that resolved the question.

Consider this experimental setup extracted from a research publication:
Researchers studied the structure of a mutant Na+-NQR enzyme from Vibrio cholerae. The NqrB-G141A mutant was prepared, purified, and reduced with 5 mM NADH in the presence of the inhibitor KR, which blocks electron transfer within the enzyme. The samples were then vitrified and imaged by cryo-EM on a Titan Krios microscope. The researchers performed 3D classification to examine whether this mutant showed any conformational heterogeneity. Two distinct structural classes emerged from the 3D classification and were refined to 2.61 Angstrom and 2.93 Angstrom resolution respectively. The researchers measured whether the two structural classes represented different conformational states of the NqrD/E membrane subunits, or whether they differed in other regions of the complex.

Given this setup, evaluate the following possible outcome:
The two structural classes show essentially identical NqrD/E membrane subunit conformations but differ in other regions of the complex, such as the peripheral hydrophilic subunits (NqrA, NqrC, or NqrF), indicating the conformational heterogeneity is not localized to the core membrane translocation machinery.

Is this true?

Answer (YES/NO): NO